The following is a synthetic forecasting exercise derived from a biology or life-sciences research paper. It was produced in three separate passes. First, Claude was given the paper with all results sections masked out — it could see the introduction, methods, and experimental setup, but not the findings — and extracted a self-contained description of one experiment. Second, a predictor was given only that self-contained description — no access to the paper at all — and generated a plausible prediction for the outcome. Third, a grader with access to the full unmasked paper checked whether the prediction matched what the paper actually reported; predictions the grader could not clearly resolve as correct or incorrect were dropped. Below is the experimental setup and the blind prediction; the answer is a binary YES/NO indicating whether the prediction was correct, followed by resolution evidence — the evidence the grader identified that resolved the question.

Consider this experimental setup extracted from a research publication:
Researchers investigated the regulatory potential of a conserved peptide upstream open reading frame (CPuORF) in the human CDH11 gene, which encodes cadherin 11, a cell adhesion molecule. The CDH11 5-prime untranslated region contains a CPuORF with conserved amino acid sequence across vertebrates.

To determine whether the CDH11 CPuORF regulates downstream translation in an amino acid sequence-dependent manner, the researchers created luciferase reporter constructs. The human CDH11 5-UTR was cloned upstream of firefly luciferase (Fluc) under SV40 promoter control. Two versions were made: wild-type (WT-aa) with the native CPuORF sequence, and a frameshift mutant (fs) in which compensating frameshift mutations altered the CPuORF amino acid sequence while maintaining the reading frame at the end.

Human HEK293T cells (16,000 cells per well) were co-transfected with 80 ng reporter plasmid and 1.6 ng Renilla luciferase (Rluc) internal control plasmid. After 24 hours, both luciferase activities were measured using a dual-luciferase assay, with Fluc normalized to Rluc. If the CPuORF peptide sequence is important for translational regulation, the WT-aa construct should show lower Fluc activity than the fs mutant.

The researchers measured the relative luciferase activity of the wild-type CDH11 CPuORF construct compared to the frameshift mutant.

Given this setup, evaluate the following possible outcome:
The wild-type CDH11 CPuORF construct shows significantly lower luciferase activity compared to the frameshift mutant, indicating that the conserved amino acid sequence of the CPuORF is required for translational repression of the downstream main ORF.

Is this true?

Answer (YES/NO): NO